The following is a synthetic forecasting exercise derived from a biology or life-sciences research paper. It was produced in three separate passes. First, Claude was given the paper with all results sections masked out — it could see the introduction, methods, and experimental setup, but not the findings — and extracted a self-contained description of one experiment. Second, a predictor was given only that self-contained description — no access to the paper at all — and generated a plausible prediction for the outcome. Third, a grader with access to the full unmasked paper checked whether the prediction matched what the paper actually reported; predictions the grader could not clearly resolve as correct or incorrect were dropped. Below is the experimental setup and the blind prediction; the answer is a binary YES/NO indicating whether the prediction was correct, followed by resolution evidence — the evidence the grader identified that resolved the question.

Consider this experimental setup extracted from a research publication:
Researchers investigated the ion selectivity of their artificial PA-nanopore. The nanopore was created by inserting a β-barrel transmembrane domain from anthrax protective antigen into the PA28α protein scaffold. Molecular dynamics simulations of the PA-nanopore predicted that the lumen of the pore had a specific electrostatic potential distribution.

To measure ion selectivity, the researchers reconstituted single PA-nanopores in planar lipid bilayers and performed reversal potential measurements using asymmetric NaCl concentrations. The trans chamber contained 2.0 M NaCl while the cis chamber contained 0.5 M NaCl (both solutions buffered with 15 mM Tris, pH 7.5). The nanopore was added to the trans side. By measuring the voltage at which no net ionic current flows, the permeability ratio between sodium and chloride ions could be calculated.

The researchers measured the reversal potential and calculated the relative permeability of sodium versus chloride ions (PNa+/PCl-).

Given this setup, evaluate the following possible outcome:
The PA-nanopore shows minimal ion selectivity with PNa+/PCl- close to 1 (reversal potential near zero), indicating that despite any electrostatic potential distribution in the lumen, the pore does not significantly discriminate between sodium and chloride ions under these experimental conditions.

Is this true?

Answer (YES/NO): NO